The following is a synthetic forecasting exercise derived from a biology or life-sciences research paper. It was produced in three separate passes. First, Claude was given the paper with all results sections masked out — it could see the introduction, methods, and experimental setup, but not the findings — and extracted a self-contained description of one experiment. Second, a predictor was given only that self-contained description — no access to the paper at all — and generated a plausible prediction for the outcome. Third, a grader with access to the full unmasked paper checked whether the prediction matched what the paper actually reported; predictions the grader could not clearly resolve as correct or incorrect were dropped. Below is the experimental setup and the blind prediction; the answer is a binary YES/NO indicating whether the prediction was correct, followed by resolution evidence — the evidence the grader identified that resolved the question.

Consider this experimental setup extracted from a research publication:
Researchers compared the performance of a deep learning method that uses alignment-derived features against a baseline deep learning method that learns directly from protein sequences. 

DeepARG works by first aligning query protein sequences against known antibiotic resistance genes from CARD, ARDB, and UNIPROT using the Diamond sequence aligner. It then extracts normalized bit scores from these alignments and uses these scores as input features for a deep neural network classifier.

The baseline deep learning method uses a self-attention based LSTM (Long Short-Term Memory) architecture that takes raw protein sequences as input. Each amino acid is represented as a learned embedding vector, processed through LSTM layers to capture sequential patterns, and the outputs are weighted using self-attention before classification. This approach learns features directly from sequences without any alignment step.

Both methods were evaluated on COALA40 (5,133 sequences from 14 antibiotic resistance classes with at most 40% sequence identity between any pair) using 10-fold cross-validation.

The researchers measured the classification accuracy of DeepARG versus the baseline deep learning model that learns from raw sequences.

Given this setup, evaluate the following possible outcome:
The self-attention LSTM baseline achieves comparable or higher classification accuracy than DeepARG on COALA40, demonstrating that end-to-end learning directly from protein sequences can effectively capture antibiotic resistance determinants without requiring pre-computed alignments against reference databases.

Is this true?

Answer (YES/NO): YES